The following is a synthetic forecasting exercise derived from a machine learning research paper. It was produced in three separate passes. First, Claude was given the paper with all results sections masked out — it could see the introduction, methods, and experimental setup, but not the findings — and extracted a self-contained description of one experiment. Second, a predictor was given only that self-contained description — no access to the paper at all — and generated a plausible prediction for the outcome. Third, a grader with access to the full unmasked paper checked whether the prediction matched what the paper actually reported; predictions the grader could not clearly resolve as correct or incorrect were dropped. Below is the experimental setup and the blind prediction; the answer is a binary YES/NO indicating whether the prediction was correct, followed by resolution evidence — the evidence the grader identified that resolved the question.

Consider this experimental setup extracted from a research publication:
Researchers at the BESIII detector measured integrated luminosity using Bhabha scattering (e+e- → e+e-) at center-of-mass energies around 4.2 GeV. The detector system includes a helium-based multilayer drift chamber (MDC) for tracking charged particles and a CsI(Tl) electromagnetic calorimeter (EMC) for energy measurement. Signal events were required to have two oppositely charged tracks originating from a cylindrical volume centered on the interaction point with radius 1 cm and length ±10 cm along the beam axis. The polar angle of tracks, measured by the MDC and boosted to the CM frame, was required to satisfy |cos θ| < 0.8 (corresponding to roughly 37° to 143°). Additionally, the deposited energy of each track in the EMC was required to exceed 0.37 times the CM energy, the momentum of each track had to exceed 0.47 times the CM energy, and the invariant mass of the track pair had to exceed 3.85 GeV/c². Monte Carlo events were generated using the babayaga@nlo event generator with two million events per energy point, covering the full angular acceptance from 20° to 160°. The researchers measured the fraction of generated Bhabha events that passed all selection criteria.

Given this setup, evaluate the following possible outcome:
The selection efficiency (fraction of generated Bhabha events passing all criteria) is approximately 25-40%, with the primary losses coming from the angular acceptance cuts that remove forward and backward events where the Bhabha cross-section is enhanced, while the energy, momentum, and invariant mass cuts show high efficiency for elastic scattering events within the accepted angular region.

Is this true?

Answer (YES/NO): NO